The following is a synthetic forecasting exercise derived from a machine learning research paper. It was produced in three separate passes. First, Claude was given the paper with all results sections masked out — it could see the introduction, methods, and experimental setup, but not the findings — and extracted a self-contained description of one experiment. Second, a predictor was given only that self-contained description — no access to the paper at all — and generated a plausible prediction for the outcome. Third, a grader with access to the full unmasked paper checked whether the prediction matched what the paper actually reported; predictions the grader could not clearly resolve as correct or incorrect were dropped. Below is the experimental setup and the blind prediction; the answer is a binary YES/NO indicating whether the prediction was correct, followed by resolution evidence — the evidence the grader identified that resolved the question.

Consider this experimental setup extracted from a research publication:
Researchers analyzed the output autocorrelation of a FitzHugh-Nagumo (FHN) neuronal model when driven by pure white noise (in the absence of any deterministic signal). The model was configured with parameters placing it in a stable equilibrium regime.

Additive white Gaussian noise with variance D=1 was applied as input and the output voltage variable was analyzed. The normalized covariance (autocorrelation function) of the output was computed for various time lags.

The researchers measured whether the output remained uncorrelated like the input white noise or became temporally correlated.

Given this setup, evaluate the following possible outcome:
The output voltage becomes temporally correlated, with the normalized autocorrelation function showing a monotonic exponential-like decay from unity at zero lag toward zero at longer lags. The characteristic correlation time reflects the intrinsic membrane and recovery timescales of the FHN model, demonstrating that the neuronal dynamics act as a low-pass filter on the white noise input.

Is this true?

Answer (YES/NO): NO